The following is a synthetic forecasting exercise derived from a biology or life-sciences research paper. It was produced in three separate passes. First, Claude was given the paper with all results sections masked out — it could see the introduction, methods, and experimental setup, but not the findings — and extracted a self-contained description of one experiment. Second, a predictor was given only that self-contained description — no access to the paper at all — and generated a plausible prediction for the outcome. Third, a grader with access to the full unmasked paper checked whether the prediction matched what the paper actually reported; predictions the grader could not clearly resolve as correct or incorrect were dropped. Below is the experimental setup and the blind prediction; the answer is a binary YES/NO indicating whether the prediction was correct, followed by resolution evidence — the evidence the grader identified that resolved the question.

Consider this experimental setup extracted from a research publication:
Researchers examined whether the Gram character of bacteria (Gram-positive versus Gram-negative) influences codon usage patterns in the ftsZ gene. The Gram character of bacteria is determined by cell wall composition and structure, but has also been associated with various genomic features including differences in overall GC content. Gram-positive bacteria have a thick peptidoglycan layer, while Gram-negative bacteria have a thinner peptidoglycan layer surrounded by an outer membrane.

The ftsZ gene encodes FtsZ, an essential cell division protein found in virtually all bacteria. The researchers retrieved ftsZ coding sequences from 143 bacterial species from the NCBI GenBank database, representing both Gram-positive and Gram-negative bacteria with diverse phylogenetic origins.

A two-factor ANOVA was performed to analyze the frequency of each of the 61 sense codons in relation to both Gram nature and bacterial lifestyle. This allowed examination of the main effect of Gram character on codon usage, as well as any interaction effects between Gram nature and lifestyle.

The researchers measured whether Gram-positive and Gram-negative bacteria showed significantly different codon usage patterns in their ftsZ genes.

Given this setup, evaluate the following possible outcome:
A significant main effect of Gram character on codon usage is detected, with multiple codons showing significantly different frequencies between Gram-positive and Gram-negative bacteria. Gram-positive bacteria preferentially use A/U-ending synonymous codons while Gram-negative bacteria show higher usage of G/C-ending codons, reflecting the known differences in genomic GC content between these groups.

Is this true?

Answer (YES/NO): NO